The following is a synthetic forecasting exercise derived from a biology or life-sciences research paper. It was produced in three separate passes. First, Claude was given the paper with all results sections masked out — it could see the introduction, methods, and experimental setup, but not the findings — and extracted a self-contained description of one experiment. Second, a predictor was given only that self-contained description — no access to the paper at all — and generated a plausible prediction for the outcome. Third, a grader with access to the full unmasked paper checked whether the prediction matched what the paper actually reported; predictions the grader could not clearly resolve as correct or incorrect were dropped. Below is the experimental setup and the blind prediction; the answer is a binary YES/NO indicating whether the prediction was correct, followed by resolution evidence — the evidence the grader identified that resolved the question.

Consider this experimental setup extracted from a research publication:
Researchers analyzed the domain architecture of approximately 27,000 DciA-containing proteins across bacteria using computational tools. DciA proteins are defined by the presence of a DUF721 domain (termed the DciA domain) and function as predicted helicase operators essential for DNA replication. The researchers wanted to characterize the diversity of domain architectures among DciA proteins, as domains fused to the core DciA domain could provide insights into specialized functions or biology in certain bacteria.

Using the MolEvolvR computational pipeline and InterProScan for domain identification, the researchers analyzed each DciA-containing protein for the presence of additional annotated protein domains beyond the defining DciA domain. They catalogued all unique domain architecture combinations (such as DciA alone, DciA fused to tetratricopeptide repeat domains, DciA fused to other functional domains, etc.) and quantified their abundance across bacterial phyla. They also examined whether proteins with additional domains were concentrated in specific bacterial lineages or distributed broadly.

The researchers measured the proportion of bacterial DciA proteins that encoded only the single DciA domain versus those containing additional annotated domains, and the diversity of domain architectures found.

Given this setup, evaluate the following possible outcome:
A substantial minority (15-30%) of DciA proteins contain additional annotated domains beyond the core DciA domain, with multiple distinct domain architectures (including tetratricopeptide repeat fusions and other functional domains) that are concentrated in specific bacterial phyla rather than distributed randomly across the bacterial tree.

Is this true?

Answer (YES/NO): NO